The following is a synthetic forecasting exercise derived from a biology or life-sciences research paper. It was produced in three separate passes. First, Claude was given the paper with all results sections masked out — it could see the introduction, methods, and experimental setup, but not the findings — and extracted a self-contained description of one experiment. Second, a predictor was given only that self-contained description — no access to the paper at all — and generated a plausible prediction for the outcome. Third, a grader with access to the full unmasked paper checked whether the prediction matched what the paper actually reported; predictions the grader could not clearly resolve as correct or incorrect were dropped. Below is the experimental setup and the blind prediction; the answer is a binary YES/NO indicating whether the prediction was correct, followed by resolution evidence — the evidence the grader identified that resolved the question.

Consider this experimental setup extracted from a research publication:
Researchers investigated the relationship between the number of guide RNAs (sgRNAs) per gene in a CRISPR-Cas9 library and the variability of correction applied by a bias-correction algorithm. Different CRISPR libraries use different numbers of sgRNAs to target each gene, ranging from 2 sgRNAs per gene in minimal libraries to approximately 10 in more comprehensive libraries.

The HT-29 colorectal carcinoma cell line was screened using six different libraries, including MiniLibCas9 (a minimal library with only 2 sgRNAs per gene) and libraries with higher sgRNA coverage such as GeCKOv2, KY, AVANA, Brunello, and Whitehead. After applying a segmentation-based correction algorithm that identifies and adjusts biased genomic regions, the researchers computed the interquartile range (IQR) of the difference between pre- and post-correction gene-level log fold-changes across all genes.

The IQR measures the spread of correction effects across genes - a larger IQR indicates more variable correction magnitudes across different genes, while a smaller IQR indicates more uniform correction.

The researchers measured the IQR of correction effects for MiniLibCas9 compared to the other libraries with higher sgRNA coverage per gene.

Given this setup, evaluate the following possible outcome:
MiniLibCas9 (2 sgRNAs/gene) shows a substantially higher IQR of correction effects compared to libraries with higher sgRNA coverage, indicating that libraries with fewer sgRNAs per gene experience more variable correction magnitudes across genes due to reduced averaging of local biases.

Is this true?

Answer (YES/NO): NO